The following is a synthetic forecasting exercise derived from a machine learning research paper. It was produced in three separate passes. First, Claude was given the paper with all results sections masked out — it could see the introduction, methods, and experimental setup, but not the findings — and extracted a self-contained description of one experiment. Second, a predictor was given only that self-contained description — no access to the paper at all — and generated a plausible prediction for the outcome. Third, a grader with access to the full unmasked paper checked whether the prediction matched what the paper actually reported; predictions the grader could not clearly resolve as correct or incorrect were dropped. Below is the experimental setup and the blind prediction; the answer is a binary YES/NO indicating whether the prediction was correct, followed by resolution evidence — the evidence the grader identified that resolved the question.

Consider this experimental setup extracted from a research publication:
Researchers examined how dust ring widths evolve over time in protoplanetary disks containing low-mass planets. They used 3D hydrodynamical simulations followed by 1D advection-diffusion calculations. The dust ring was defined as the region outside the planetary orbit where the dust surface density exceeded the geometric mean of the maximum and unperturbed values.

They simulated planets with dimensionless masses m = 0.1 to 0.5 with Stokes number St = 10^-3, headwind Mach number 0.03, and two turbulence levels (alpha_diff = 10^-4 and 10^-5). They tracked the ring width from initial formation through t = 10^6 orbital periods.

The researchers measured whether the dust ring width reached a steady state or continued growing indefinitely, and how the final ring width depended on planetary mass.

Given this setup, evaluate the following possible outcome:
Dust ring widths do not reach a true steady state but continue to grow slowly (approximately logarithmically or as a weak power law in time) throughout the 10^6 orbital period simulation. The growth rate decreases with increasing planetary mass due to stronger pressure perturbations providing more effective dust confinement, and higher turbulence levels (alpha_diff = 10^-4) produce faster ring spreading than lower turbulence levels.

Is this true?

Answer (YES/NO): NO